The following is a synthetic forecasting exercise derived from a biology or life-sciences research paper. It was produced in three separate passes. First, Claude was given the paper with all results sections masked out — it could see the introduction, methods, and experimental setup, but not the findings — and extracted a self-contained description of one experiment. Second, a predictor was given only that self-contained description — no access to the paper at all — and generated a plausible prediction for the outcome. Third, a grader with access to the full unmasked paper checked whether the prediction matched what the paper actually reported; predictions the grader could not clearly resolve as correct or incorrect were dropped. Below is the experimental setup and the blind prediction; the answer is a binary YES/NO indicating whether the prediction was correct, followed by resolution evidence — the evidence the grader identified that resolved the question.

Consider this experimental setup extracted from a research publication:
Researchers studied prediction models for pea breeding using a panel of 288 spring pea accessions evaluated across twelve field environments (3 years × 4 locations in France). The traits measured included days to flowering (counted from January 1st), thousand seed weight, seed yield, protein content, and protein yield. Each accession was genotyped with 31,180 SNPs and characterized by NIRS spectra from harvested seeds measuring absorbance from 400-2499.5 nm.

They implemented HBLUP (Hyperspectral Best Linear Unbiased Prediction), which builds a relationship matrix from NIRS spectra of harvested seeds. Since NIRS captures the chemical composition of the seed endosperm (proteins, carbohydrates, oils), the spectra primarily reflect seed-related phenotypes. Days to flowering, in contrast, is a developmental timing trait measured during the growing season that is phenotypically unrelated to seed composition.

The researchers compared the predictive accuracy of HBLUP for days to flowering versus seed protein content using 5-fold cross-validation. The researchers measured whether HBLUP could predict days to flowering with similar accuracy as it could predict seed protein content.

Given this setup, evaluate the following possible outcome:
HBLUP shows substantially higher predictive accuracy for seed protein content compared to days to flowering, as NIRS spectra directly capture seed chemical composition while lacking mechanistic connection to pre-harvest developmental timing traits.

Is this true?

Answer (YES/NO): YES